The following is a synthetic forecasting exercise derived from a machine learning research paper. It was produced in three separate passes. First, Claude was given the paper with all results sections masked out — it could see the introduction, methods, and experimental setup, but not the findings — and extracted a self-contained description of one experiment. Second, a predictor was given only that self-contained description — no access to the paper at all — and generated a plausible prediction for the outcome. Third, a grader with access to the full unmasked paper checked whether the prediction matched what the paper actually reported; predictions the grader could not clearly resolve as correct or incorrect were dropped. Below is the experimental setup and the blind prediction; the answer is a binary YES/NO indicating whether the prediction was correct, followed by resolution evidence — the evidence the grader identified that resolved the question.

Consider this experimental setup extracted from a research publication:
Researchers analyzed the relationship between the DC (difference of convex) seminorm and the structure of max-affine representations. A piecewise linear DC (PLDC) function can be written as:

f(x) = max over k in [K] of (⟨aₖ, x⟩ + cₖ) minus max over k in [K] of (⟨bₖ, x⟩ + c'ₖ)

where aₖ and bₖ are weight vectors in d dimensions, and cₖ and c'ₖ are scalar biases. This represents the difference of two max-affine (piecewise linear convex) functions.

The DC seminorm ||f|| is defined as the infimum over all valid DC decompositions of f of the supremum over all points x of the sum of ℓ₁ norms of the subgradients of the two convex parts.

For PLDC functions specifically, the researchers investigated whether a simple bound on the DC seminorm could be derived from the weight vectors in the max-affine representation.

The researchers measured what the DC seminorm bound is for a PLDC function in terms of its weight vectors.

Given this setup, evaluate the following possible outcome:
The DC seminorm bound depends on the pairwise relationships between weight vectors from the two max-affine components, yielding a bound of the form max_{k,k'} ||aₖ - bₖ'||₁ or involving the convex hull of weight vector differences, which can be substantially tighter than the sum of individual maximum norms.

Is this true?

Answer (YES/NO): NO